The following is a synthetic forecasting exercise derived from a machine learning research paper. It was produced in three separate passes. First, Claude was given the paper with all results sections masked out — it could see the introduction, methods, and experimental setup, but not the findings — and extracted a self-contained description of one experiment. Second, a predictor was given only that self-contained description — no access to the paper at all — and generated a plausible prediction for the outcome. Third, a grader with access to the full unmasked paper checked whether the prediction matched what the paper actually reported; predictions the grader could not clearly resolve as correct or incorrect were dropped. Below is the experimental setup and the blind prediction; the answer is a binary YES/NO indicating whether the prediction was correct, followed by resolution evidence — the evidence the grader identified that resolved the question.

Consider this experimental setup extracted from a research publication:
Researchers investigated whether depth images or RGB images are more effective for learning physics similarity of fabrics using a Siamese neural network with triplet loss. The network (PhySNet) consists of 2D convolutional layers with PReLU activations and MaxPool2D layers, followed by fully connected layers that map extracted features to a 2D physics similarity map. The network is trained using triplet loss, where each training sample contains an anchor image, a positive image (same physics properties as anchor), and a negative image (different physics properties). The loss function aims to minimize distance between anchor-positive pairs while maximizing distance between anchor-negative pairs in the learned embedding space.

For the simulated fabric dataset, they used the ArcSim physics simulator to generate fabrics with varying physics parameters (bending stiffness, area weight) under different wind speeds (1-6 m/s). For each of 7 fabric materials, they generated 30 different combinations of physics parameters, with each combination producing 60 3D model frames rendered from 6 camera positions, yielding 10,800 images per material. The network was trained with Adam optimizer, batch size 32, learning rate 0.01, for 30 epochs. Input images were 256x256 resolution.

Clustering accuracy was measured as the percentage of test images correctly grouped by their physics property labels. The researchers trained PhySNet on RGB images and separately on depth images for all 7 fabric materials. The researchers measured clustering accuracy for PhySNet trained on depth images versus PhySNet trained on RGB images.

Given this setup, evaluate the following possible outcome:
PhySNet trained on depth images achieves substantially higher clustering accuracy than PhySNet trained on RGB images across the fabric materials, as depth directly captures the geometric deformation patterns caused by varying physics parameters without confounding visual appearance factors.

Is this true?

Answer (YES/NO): NO